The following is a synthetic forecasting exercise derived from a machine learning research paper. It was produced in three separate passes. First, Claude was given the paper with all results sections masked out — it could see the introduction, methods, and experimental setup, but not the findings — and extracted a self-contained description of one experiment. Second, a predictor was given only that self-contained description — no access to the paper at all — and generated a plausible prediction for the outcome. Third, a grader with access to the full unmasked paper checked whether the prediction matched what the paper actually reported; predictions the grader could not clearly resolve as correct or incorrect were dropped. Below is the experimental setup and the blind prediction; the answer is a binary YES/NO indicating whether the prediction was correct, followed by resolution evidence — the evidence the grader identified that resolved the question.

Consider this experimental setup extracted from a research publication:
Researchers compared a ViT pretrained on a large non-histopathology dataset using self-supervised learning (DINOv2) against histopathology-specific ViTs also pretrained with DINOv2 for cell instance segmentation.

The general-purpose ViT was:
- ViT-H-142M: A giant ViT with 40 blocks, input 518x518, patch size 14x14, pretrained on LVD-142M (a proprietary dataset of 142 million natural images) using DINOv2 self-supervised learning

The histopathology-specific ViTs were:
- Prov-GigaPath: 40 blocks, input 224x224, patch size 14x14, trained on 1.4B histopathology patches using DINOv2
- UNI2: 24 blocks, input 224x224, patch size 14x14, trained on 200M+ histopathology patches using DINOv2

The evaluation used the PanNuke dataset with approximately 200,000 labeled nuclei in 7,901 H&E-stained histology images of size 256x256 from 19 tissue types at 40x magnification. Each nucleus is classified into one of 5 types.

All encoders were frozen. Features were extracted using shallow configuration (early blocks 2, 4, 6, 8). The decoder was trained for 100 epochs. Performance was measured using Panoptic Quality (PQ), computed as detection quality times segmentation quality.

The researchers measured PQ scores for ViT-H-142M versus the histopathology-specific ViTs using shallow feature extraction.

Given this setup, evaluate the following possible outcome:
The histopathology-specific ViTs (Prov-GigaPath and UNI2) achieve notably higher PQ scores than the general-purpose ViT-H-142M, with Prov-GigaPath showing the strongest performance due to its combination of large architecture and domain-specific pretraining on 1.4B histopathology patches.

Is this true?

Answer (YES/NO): NO